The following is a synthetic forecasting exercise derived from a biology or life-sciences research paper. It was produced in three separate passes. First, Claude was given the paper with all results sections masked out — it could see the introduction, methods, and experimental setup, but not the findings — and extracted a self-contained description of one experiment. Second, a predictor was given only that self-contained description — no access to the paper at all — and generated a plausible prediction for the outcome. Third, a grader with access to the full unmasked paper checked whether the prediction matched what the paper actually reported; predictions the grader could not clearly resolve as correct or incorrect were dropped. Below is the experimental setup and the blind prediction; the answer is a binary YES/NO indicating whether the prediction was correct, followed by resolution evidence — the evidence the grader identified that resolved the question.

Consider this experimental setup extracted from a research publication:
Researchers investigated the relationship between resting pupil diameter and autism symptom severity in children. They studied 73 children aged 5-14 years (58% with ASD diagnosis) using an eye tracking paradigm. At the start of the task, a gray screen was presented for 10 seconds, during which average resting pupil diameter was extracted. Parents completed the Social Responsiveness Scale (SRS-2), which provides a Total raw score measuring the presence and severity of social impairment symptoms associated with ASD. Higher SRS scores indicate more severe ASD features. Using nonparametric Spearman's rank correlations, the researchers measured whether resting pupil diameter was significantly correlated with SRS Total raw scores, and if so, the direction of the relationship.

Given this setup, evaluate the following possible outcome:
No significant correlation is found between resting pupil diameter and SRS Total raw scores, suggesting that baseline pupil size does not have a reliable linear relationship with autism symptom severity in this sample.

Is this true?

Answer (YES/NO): NO